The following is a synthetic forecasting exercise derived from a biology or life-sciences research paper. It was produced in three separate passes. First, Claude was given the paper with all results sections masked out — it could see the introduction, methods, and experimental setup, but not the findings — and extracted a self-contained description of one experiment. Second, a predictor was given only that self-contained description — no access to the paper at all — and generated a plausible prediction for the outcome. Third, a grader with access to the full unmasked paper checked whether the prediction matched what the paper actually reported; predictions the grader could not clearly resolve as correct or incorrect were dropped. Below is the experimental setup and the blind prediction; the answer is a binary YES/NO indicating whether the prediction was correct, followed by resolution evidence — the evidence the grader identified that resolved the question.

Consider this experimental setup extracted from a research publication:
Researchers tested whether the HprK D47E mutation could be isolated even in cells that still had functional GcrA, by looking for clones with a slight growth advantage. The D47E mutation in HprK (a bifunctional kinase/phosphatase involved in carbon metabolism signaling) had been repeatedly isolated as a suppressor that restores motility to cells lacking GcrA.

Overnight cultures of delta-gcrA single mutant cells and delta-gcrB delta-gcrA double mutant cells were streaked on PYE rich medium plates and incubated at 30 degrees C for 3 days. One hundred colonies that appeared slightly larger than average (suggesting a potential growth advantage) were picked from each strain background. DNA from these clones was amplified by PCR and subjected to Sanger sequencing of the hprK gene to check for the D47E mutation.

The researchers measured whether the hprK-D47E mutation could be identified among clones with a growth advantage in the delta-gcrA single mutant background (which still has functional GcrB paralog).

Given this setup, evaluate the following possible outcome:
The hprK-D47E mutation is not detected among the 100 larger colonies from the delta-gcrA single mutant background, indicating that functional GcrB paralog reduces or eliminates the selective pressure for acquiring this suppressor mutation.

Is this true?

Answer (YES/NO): NO